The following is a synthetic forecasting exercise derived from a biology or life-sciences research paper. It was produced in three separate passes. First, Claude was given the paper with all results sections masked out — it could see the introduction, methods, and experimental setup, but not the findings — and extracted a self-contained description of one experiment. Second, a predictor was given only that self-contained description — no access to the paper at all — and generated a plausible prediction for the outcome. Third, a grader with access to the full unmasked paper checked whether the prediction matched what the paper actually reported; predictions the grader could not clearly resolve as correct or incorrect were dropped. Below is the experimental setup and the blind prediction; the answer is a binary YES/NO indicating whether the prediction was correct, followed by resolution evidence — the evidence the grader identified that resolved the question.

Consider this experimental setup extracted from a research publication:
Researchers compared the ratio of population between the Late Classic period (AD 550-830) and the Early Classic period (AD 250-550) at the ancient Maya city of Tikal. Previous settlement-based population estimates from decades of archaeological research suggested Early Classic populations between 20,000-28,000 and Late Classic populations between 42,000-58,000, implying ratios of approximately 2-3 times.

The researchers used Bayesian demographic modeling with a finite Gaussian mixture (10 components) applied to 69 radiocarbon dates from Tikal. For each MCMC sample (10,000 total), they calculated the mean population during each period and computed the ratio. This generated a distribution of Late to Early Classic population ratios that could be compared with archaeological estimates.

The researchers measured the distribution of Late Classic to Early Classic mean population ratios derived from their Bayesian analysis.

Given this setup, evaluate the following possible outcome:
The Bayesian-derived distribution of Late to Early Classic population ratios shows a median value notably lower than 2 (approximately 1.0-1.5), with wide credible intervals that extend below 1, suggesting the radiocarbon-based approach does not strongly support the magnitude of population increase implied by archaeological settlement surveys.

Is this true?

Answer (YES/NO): NO